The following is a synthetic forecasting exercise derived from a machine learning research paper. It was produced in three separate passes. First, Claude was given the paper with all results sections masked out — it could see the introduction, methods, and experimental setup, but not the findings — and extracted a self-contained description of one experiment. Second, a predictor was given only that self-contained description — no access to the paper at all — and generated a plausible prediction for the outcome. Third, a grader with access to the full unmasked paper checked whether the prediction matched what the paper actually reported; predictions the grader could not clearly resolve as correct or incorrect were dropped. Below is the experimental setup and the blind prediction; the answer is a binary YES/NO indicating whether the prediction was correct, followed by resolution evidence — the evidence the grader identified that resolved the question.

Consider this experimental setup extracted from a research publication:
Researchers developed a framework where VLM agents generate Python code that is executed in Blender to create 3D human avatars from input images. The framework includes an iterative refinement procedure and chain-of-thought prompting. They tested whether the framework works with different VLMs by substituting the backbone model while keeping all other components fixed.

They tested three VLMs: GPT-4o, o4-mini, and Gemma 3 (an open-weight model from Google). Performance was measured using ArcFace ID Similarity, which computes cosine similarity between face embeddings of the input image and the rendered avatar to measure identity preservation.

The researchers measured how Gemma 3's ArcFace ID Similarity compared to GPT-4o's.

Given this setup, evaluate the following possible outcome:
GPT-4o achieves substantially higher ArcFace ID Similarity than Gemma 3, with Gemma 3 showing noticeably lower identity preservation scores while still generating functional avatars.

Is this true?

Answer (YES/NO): NO